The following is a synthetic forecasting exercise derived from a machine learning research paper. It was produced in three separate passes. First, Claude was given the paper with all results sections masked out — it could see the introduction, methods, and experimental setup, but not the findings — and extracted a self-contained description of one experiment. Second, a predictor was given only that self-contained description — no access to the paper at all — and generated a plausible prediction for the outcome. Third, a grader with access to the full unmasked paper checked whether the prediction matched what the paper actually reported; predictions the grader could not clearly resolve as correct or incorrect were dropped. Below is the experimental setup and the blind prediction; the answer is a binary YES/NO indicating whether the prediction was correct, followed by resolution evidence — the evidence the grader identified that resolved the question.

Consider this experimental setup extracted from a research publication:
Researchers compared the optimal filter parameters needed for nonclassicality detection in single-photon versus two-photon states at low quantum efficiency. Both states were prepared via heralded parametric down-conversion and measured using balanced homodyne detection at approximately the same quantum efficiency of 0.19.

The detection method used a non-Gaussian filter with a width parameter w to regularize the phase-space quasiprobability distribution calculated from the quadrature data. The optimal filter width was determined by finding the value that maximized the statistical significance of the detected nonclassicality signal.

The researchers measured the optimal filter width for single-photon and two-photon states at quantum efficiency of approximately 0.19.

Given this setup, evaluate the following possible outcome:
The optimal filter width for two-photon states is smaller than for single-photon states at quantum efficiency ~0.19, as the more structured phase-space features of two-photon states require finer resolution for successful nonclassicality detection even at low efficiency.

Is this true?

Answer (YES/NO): NO